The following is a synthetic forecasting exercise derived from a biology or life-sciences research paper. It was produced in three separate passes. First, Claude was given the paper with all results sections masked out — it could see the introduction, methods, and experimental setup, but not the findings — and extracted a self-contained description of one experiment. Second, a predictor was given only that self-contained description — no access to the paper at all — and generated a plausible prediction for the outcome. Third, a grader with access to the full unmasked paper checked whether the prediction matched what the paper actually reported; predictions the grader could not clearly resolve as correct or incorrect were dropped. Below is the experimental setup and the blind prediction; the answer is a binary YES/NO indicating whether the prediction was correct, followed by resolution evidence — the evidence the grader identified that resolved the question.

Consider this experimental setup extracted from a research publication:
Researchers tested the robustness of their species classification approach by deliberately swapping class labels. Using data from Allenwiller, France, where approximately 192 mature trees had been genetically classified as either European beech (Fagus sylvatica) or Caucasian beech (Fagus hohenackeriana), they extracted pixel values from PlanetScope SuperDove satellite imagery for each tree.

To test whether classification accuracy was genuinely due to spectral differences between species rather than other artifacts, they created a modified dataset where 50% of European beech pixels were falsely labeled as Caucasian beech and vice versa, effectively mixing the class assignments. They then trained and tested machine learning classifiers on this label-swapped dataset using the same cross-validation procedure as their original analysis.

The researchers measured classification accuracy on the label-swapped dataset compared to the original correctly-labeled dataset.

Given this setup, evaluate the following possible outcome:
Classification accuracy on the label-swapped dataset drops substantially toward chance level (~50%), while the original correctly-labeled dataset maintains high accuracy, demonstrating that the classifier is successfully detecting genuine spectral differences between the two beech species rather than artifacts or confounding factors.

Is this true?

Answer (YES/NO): YES